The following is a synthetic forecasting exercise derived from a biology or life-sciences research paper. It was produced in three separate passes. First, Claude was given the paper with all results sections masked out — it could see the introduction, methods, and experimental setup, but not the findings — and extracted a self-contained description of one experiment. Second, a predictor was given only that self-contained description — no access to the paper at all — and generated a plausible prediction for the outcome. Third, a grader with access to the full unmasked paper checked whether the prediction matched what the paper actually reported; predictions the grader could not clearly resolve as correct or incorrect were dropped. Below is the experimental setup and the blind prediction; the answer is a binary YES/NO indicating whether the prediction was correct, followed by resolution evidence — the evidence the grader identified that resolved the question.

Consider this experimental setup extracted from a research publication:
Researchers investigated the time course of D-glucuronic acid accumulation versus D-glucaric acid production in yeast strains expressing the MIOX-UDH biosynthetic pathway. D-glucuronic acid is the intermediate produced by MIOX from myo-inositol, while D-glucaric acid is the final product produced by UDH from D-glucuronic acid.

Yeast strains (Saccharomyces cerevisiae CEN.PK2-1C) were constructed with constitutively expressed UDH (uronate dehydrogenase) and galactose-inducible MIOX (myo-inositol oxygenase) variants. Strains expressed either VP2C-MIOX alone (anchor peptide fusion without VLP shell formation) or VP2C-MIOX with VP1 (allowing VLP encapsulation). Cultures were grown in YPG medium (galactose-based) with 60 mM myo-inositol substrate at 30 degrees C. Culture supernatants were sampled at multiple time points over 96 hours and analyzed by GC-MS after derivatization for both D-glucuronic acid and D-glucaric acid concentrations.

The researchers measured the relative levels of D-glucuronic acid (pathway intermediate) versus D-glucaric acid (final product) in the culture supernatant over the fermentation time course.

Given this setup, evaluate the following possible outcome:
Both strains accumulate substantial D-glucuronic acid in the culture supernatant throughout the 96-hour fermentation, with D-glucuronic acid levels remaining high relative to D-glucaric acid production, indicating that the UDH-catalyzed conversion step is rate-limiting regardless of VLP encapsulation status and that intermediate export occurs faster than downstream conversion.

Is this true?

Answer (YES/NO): NO